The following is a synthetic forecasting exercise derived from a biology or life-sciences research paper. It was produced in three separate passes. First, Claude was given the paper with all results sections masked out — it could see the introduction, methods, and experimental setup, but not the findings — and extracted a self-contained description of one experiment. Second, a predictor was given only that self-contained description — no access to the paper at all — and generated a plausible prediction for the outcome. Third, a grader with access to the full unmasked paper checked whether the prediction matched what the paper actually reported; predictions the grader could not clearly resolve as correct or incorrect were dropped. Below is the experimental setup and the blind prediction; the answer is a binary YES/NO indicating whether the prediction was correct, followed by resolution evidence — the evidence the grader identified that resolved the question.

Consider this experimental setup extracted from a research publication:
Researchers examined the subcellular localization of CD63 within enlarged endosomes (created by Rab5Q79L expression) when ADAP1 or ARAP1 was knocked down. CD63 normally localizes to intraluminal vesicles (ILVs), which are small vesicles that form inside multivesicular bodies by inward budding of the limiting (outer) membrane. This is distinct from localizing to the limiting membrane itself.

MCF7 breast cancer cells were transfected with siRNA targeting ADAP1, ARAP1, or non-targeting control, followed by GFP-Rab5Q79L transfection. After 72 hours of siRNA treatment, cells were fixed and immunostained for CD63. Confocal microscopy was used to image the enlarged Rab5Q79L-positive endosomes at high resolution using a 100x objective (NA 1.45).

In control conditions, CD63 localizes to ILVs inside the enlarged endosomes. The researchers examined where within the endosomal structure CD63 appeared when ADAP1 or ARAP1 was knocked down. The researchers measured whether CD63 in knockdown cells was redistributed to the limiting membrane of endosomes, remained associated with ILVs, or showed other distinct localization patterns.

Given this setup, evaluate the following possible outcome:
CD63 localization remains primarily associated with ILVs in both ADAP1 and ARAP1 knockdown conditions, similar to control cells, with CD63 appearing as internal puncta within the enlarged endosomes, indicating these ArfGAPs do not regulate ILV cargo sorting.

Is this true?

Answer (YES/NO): NO